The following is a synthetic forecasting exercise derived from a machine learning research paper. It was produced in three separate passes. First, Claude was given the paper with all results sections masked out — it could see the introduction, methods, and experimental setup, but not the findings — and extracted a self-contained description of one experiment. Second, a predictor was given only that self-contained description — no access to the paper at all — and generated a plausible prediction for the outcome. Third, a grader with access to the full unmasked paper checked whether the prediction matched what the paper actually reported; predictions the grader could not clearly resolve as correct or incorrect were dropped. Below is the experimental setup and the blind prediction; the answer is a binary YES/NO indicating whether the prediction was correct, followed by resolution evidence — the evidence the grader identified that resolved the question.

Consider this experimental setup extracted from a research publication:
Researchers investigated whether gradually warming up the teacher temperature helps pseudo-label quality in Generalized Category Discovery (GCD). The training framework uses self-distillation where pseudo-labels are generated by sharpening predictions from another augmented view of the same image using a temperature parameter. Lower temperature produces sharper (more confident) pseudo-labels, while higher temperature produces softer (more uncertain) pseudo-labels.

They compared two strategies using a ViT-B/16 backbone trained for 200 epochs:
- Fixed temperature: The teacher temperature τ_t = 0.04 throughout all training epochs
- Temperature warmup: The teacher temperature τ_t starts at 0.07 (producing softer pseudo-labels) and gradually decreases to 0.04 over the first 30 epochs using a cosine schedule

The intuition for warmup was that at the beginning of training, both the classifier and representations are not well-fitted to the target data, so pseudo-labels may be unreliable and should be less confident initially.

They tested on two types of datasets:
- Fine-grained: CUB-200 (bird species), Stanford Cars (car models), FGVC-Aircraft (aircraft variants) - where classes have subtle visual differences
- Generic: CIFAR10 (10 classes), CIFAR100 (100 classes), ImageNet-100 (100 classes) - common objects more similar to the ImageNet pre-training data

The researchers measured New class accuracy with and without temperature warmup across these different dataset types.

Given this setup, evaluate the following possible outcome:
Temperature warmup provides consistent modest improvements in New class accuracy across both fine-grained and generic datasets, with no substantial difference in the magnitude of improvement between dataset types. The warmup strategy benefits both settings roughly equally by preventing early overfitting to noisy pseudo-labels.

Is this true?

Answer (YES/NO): NO